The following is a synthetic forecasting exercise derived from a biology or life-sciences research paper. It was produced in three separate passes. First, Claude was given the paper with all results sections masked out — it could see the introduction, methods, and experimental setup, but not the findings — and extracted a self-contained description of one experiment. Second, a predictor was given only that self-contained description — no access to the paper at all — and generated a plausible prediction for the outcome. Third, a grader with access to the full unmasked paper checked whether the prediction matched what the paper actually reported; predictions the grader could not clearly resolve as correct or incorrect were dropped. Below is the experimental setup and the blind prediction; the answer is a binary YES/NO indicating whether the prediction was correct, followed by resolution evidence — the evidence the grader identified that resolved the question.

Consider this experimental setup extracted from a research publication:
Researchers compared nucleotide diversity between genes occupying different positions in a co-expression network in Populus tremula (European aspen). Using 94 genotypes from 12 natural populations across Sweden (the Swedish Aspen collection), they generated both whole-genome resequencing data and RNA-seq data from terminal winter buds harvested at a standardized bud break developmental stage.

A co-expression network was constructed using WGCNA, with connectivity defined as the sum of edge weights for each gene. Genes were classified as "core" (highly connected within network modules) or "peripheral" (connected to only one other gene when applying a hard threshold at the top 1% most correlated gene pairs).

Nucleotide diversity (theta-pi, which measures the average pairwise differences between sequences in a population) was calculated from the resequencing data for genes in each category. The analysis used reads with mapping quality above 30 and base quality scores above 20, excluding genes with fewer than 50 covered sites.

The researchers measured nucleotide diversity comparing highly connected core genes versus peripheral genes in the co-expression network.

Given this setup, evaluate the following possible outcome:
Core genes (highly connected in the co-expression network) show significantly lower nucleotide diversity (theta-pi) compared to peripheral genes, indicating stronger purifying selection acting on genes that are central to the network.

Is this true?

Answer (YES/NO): YES